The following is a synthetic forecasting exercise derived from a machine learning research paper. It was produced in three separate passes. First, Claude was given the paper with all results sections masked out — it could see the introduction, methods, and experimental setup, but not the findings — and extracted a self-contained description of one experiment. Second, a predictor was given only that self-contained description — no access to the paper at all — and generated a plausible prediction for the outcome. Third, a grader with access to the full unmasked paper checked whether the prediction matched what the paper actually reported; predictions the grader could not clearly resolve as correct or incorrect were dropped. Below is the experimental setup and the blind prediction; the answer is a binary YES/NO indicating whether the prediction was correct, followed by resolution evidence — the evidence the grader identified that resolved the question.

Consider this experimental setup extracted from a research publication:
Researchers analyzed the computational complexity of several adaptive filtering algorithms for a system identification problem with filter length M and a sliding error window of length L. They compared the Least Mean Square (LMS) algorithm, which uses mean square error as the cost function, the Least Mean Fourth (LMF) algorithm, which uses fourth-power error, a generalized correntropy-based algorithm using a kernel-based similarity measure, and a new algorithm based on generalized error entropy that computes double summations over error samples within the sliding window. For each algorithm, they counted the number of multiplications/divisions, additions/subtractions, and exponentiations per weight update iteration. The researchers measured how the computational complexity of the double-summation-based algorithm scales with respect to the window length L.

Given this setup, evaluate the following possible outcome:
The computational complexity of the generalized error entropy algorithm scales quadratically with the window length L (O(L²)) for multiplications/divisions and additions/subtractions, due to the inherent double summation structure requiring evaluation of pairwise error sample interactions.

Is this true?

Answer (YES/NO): YES